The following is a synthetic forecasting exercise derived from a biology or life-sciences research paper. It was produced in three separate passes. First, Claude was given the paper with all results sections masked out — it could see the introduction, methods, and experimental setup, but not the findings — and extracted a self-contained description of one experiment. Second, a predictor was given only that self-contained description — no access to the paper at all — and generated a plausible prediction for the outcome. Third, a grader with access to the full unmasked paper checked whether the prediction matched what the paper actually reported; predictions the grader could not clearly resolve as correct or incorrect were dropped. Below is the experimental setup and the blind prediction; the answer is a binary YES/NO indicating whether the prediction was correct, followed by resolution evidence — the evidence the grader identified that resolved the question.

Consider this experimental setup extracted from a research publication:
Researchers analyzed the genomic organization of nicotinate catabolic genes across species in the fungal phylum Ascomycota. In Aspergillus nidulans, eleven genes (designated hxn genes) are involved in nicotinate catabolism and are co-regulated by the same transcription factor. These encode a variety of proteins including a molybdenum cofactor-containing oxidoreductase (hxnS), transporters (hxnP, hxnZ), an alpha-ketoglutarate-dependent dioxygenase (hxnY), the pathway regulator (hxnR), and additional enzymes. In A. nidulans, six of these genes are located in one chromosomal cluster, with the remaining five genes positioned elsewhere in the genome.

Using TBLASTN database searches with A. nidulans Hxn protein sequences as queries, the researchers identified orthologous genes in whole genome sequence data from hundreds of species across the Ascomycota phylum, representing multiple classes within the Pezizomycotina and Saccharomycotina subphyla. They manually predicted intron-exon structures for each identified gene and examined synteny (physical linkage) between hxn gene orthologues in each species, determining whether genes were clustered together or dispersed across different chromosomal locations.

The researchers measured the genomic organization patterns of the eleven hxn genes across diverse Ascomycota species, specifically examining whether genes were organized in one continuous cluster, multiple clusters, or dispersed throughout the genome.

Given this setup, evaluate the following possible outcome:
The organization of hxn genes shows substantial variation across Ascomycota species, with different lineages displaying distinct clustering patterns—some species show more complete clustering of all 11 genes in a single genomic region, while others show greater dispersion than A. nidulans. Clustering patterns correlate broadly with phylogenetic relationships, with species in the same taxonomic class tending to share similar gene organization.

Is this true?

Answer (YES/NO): NO